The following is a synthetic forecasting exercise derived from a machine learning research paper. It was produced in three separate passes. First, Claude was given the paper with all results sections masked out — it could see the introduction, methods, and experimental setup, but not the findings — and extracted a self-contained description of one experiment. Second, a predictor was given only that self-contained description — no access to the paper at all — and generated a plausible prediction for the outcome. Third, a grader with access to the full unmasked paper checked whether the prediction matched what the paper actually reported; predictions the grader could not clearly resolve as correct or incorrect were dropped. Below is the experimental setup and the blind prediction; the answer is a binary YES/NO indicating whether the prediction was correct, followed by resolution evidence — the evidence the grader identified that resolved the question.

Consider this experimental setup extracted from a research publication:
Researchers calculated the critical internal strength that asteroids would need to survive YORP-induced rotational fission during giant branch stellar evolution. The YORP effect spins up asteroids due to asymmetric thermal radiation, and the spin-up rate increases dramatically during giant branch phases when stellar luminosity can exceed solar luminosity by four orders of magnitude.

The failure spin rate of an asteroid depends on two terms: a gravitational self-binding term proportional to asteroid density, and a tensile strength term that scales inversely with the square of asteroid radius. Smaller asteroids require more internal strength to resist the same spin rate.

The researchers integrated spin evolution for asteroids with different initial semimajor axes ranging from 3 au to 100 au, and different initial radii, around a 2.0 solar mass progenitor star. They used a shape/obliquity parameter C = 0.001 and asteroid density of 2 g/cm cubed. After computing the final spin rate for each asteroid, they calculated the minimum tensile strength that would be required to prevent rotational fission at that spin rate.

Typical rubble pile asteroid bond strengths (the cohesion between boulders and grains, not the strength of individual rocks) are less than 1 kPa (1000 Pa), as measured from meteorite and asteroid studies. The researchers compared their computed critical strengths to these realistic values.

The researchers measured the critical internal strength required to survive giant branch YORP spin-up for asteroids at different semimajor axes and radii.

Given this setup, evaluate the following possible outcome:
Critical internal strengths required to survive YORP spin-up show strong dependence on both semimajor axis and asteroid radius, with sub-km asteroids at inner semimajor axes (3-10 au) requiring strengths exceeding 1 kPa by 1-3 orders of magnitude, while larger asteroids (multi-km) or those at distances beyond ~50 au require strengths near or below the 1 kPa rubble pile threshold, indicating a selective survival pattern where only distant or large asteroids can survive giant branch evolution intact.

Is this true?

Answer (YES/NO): NO